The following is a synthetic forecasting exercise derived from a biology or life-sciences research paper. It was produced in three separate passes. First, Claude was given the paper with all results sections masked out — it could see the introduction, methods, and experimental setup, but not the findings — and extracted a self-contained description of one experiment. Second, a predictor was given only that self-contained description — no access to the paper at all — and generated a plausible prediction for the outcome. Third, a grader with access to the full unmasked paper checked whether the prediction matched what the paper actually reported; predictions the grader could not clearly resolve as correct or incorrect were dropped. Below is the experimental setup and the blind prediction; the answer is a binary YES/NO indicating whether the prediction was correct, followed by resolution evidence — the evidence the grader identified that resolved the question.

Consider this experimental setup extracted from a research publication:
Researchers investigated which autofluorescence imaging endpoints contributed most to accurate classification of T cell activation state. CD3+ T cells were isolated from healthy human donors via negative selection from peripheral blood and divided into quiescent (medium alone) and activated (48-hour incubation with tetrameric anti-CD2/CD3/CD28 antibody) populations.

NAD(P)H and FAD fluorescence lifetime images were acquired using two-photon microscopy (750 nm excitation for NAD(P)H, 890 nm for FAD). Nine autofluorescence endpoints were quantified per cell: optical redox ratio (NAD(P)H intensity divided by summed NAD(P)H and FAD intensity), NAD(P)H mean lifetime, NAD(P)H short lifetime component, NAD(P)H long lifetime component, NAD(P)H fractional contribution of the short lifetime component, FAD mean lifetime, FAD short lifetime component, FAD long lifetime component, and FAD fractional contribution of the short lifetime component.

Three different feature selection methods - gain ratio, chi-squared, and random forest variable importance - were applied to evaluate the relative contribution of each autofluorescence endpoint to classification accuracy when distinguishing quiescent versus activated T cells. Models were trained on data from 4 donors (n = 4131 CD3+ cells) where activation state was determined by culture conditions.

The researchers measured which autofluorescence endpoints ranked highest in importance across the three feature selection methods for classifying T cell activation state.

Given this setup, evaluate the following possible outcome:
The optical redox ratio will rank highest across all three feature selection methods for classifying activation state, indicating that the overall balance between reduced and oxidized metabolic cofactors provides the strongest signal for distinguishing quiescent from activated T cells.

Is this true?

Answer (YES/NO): NO